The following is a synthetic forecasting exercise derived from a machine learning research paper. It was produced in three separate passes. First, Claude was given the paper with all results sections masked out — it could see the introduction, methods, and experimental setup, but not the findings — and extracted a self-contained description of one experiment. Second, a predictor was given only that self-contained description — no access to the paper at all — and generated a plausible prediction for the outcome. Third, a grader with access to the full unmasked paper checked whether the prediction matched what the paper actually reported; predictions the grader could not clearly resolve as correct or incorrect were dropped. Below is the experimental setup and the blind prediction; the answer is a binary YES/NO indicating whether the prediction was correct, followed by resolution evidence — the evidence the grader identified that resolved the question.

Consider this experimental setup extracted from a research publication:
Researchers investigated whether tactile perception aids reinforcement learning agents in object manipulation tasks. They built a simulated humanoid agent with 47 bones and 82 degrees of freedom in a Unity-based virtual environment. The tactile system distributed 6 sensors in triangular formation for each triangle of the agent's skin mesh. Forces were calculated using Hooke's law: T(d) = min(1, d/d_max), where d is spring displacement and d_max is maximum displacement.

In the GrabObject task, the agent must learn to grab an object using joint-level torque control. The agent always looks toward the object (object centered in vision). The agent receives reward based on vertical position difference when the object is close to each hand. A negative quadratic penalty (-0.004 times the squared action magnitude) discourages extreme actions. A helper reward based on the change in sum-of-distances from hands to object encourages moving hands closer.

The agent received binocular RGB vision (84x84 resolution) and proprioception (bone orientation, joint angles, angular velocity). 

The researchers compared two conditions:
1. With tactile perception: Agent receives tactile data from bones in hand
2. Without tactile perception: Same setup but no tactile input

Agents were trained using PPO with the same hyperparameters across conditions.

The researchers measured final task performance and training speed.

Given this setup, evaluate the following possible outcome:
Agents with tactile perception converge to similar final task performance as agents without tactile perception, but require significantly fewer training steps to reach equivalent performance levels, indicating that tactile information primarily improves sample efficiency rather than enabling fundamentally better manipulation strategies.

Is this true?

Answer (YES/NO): NO